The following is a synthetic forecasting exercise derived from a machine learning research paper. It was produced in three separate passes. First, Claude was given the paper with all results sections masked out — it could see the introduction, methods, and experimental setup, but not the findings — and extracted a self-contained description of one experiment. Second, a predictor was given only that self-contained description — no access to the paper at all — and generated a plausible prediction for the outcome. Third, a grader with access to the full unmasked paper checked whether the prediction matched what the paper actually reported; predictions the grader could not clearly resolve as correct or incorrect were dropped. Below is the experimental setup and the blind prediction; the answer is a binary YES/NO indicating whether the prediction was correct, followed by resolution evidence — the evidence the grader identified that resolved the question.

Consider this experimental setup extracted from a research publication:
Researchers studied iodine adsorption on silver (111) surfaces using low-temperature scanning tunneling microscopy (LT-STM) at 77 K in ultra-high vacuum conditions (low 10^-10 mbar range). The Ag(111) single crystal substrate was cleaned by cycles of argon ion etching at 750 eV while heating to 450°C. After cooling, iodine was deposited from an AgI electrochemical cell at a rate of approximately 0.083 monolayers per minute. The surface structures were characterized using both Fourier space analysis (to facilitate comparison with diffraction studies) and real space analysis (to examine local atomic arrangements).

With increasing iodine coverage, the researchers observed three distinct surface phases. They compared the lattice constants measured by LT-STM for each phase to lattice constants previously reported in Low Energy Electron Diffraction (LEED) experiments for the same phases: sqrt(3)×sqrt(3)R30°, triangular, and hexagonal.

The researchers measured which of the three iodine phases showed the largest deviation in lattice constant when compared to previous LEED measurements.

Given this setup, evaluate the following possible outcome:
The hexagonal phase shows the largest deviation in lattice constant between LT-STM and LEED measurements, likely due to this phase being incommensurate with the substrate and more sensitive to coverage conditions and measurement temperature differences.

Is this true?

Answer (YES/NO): YES